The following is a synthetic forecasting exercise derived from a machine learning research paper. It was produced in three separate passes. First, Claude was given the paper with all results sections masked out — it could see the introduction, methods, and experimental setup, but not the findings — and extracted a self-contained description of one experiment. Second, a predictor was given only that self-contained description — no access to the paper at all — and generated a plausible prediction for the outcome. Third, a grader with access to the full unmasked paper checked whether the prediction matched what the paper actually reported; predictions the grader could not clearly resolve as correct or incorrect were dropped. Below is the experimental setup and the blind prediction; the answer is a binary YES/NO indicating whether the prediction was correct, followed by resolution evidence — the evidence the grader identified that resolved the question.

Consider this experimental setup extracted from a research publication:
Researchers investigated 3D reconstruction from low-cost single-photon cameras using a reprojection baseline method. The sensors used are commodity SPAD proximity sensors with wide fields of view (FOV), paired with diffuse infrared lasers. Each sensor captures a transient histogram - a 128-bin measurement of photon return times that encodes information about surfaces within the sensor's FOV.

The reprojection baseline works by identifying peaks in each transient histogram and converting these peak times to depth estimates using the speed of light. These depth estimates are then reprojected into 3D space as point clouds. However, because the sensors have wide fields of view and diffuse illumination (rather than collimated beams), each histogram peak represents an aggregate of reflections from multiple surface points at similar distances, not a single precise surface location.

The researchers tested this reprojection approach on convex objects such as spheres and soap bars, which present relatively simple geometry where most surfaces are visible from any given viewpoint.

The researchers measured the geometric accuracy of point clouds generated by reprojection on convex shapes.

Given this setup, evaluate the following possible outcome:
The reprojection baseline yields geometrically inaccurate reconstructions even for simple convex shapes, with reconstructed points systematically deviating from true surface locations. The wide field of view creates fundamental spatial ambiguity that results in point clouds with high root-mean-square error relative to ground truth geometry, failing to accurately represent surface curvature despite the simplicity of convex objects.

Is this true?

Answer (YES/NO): NO